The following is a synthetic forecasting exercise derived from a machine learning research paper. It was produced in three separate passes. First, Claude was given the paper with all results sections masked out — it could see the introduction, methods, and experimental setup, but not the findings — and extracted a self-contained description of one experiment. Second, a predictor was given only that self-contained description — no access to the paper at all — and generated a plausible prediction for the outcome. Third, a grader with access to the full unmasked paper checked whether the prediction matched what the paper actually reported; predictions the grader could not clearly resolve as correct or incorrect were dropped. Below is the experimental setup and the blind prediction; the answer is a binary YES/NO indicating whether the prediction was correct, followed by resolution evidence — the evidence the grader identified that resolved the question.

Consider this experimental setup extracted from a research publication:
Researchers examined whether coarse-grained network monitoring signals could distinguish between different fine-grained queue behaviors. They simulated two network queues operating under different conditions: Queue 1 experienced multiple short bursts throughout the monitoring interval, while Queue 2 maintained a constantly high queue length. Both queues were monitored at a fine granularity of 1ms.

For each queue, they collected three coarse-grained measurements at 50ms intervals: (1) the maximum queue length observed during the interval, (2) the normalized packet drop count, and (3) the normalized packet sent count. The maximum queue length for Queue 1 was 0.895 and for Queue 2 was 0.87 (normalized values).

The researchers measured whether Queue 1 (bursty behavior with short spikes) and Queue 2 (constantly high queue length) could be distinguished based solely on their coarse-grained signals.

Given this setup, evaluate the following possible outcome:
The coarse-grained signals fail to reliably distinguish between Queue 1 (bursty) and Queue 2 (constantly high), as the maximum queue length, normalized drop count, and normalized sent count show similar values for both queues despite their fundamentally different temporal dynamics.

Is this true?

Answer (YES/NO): NO